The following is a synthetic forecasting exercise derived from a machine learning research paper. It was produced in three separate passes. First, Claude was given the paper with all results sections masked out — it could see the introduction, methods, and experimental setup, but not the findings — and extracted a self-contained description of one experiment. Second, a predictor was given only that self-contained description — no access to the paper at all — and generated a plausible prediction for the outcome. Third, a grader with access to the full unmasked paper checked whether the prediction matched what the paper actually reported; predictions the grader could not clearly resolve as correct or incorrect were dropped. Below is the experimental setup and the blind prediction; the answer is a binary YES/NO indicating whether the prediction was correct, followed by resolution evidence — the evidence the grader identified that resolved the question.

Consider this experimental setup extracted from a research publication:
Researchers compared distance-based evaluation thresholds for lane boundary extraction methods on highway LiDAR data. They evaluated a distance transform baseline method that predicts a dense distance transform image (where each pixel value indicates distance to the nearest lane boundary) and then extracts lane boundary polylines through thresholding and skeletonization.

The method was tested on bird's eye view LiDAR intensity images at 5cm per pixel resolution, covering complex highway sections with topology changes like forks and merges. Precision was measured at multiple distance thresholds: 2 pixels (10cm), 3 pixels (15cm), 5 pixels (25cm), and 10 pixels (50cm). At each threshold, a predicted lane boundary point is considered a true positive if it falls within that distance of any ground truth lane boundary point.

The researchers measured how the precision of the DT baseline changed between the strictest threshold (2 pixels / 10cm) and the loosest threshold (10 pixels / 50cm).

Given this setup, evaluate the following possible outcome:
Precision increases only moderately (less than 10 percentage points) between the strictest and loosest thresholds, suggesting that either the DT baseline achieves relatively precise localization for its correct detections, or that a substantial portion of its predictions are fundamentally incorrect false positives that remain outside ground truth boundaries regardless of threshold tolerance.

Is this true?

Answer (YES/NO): NO